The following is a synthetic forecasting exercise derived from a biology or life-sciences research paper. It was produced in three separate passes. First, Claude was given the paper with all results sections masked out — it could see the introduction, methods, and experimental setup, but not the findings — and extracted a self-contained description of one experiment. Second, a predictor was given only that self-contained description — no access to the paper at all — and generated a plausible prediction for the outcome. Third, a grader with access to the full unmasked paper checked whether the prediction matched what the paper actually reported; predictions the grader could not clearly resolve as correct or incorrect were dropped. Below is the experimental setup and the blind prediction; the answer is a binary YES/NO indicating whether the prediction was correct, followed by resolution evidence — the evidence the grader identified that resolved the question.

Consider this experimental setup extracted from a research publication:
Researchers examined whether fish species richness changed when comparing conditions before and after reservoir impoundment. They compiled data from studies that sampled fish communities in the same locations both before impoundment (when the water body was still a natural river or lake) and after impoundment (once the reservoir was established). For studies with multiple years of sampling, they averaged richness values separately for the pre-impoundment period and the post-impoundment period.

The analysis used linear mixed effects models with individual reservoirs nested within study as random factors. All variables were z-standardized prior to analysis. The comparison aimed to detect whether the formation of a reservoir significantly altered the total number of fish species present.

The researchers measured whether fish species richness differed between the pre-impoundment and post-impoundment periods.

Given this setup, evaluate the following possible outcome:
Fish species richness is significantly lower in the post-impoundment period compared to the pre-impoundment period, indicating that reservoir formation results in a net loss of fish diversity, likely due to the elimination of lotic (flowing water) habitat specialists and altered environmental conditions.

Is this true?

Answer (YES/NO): NO